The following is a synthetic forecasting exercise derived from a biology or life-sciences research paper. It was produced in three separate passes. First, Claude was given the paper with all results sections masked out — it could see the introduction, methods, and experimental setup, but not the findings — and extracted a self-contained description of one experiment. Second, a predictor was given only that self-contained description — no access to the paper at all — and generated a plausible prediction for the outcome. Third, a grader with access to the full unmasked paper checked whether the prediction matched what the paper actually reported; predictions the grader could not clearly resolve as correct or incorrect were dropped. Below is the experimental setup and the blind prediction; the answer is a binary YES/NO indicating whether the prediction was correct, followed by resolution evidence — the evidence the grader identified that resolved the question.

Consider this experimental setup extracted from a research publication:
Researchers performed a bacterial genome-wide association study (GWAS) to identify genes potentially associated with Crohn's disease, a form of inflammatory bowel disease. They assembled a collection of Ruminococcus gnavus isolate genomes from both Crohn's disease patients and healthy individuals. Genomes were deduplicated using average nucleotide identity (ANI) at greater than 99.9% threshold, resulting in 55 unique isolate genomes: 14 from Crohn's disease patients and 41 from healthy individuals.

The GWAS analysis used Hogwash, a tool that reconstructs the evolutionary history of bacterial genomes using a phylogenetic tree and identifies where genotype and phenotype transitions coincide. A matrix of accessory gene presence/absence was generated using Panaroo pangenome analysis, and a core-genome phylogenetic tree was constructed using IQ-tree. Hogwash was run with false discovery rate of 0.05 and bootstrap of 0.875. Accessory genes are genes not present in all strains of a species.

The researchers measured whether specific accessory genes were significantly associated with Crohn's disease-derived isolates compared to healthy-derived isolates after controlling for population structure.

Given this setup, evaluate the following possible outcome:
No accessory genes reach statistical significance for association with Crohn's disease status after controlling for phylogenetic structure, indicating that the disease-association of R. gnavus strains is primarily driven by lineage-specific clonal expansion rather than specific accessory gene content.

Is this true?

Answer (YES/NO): NO